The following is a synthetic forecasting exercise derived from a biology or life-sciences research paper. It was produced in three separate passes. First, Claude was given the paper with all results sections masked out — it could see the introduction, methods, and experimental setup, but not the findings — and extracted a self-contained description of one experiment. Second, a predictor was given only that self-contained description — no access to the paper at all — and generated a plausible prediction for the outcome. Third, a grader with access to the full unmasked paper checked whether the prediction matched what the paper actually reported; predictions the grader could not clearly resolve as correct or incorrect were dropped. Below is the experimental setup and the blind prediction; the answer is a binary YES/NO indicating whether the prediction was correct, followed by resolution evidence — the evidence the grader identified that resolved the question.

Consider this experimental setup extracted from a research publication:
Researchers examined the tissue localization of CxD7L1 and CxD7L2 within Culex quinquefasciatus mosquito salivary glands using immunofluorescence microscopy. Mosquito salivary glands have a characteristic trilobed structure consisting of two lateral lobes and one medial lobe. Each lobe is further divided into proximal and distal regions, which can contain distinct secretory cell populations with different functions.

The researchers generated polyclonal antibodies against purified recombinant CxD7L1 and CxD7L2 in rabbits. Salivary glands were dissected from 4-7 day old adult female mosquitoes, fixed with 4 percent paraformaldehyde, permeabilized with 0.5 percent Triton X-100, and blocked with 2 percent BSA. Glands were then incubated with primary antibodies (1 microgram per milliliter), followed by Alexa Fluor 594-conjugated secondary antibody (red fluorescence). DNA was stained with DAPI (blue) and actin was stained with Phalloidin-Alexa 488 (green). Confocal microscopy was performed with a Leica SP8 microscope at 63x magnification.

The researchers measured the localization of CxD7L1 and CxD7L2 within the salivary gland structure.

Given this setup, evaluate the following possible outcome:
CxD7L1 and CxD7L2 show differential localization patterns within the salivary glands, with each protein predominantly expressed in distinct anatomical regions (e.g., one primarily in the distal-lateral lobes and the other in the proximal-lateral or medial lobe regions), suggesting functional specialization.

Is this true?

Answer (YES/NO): NO